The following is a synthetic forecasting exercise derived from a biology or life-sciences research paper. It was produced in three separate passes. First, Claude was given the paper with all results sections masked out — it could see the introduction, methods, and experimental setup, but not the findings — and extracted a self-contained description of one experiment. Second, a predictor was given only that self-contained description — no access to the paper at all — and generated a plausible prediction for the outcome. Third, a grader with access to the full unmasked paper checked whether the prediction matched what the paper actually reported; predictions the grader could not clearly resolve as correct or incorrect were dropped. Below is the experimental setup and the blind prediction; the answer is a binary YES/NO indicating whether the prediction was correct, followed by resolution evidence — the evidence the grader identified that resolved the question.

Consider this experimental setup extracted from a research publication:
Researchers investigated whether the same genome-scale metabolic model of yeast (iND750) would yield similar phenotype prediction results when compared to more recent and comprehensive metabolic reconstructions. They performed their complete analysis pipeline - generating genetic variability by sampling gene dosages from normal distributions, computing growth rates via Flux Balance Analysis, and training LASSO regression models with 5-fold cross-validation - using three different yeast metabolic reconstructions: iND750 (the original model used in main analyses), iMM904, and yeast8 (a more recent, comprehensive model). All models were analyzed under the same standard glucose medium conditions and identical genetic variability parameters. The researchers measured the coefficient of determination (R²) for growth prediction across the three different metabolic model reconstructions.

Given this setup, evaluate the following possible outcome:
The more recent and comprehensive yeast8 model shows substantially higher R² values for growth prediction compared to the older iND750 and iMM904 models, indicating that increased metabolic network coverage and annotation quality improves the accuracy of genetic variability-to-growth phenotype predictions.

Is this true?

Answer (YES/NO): NO